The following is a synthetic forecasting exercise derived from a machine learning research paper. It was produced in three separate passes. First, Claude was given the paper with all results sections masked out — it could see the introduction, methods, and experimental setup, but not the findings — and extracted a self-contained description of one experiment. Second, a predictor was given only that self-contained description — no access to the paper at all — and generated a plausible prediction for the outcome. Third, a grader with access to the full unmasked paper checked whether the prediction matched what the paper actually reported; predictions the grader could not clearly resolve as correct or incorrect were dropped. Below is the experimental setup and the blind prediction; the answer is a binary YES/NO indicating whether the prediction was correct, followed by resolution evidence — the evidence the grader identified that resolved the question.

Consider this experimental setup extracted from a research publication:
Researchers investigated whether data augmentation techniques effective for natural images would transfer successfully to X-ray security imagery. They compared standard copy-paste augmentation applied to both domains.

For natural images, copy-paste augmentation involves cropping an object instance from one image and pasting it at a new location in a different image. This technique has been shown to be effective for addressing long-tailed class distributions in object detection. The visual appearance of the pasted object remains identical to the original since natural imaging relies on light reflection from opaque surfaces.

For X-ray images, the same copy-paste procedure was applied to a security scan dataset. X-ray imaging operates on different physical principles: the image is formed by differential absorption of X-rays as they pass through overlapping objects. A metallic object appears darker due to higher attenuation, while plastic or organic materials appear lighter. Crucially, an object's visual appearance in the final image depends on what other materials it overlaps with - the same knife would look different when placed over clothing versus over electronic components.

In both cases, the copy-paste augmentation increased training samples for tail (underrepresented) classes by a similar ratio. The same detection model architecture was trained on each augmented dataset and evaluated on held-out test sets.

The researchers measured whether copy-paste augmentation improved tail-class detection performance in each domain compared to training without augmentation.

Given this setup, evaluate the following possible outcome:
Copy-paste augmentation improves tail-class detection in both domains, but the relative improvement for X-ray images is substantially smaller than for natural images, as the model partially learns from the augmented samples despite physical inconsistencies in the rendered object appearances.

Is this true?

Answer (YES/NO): NO